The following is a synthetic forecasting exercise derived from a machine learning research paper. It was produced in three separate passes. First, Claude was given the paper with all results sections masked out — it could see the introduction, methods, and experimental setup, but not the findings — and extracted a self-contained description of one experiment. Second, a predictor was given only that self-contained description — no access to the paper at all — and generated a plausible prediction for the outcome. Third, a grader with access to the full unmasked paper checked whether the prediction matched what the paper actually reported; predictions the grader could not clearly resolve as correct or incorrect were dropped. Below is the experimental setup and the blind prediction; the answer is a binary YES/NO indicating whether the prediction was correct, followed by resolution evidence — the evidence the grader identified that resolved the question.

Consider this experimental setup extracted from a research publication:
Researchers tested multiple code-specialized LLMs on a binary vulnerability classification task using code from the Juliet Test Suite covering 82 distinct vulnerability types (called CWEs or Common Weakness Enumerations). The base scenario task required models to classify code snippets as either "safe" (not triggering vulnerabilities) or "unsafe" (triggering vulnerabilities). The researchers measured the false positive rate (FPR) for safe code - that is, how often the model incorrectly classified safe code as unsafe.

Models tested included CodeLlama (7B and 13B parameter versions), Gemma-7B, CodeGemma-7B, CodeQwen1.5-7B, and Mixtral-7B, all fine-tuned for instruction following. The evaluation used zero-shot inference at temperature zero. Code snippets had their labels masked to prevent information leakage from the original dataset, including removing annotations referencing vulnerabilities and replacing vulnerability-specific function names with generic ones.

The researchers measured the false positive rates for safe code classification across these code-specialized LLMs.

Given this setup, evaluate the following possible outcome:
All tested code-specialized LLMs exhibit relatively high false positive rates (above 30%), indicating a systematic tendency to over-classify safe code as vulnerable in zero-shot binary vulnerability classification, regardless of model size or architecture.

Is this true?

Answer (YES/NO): YES